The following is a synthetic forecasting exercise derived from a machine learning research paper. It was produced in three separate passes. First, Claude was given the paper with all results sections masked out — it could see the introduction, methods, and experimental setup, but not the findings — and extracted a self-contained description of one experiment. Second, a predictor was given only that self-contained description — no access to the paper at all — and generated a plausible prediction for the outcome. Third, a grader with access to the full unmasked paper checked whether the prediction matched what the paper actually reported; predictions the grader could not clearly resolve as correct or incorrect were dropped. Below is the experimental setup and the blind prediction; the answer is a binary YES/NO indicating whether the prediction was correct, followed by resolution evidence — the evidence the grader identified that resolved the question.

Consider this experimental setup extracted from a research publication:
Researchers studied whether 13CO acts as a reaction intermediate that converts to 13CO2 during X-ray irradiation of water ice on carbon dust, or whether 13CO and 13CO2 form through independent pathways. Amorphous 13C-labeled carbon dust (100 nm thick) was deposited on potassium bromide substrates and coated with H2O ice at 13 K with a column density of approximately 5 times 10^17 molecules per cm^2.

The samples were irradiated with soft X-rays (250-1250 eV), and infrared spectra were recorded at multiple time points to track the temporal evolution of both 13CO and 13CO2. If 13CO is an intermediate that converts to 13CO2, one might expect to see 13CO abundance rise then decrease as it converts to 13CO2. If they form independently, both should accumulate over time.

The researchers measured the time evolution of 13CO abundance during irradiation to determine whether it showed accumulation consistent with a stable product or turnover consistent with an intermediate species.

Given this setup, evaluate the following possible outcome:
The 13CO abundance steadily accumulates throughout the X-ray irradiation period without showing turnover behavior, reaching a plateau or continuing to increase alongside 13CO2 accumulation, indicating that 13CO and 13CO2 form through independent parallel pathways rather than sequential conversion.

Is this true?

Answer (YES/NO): NO